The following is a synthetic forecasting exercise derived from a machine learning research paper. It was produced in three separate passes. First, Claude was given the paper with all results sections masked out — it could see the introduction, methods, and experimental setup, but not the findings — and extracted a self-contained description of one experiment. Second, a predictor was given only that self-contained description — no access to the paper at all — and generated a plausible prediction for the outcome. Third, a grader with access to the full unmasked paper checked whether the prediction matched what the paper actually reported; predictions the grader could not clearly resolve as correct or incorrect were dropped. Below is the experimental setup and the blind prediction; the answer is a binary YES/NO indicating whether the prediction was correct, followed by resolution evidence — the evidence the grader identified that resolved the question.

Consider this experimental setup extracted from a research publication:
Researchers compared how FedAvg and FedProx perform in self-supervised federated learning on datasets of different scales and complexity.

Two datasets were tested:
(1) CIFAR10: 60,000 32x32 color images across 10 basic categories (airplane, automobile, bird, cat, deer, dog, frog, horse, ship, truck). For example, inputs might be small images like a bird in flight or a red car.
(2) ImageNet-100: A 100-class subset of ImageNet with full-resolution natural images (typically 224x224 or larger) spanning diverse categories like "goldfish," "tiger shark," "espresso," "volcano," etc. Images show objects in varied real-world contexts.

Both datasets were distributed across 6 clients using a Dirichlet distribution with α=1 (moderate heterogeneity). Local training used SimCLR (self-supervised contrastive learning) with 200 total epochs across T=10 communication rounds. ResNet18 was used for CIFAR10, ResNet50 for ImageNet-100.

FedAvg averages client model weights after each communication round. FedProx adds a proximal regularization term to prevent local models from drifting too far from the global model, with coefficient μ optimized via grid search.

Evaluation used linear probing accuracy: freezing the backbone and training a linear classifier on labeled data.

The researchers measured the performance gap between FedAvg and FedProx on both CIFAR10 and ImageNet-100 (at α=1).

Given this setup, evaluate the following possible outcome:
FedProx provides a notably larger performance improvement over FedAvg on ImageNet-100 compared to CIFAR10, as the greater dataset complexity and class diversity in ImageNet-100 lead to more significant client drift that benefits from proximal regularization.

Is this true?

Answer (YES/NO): NO